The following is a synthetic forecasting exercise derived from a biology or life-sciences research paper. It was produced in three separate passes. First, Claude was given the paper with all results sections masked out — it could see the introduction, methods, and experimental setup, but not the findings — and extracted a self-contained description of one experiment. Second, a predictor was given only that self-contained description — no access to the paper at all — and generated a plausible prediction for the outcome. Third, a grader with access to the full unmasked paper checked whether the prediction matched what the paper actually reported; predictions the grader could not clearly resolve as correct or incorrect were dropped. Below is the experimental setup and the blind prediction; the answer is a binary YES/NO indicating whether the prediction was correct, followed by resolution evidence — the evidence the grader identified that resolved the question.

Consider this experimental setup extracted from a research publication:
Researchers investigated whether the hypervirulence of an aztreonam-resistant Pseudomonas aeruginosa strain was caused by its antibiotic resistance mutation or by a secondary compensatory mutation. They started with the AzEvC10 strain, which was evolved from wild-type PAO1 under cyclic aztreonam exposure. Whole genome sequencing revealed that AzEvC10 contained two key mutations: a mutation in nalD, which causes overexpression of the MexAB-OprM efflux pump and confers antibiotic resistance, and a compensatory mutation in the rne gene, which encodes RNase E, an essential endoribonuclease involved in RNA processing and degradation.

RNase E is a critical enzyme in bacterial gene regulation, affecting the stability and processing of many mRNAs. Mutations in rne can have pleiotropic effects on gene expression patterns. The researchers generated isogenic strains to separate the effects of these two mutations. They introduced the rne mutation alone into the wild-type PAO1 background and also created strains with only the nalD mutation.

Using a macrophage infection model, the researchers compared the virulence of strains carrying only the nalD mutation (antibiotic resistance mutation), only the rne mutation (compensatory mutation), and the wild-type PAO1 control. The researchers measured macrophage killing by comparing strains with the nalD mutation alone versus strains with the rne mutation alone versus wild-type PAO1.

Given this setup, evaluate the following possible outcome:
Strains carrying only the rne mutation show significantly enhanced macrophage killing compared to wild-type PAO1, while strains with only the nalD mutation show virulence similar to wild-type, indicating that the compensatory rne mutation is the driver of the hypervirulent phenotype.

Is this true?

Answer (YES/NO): YES